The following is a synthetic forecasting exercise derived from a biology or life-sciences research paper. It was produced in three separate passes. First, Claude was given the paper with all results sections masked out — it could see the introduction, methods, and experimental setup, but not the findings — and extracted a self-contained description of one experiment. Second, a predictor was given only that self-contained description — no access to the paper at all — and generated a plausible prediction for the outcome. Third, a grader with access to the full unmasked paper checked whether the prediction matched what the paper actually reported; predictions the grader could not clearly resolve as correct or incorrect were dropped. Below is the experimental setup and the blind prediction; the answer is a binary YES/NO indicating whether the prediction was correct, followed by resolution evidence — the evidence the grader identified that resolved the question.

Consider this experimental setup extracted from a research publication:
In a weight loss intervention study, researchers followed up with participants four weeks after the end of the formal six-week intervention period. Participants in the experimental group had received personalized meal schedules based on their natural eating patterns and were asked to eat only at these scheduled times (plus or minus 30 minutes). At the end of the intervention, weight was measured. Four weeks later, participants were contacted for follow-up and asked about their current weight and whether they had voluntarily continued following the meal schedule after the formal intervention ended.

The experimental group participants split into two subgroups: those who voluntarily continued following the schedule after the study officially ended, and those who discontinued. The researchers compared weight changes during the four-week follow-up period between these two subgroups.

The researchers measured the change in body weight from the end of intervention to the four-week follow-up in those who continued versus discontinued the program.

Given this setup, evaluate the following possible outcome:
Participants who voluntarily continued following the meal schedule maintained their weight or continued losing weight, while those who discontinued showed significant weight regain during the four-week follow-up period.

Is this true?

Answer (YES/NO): YES